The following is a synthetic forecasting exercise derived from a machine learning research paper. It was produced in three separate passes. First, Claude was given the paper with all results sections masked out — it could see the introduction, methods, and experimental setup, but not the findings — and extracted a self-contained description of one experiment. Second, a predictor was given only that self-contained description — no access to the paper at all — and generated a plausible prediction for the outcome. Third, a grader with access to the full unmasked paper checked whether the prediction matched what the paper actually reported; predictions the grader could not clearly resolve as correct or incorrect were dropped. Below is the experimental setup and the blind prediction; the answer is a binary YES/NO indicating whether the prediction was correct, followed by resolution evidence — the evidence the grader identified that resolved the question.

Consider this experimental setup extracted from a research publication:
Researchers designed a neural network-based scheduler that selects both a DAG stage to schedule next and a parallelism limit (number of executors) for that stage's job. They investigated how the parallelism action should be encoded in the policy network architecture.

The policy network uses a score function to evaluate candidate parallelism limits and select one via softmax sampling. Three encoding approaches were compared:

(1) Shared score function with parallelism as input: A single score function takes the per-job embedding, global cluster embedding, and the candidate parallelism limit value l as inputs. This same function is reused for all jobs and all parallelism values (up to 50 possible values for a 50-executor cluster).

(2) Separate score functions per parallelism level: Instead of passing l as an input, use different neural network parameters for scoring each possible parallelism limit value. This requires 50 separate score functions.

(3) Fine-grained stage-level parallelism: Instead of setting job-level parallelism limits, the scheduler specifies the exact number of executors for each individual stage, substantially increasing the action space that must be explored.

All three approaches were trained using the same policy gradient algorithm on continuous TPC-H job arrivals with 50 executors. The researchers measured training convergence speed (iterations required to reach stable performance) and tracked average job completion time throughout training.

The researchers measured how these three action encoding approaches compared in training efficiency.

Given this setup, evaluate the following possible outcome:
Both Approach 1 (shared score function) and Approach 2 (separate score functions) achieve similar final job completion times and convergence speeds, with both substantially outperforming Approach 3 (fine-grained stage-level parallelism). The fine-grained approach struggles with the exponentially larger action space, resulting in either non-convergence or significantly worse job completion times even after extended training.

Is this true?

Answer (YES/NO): NO